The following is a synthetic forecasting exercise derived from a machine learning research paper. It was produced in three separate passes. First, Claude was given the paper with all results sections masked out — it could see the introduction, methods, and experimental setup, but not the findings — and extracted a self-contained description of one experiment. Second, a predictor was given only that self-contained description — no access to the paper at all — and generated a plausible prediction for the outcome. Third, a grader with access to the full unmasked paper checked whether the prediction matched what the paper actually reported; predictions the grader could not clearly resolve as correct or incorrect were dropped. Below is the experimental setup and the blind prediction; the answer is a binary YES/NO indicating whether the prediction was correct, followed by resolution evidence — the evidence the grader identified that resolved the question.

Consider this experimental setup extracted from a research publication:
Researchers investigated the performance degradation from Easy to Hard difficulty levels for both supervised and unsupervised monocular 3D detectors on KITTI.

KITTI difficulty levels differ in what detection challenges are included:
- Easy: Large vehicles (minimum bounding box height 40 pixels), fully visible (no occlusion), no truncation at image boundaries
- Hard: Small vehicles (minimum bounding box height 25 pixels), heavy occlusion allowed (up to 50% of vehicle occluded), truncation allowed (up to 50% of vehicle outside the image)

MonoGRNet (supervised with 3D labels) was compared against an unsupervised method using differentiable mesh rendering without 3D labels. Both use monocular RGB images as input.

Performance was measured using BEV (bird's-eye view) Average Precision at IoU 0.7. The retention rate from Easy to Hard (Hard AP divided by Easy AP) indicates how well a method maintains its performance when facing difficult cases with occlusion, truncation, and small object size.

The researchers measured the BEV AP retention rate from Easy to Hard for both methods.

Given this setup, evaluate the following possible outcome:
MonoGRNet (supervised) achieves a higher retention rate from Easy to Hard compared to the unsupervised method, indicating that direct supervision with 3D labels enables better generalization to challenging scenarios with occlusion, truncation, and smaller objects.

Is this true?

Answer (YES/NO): YES